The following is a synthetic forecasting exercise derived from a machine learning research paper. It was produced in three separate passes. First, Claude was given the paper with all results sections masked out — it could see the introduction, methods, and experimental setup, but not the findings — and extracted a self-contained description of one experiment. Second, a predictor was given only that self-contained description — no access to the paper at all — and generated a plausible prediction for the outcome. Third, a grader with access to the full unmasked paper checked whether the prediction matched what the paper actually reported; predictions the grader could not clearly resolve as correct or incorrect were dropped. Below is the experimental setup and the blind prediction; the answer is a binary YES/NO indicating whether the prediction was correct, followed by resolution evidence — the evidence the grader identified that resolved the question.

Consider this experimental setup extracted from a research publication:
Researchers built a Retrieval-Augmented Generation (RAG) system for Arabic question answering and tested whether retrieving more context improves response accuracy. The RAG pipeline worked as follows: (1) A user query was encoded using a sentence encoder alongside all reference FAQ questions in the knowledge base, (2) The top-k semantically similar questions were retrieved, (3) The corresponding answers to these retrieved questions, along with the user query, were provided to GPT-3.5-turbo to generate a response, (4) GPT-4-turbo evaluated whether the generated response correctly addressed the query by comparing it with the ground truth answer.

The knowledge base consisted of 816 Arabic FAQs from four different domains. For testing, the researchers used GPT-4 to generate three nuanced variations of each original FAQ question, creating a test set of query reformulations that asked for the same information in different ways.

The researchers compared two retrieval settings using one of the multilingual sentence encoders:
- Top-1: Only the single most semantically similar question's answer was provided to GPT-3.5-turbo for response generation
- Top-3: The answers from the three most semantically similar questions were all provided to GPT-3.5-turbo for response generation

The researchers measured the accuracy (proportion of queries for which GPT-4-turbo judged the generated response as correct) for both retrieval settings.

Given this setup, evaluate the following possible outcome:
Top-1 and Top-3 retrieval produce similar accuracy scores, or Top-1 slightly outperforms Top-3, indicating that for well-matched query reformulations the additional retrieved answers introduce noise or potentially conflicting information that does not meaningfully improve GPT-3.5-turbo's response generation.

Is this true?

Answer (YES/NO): YES